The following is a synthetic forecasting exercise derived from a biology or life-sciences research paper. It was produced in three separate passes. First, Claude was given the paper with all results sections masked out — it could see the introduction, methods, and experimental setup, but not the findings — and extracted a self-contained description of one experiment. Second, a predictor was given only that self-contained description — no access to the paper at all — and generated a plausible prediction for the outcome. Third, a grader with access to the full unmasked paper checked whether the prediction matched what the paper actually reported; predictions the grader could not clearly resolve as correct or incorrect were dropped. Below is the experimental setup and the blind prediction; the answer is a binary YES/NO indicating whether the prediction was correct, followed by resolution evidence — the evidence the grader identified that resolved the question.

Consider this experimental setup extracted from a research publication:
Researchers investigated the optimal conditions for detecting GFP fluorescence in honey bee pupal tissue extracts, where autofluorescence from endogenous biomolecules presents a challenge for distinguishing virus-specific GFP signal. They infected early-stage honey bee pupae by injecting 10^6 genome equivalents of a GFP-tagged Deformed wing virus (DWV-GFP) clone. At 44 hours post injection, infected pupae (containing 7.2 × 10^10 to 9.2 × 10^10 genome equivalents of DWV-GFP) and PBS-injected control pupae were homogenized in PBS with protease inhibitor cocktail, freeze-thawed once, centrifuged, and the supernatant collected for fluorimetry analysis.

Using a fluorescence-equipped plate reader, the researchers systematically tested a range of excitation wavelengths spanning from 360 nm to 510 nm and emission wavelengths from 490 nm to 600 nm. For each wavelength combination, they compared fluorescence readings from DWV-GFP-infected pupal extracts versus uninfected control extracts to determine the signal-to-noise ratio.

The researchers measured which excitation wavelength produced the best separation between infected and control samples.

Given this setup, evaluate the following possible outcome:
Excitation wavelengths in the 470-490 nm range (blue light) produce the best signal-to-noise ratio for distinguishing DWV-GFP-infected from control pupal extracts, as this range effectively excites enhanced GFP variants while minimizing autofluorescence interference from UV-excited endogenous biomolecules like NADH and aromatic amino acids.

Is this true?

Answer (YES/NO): YES